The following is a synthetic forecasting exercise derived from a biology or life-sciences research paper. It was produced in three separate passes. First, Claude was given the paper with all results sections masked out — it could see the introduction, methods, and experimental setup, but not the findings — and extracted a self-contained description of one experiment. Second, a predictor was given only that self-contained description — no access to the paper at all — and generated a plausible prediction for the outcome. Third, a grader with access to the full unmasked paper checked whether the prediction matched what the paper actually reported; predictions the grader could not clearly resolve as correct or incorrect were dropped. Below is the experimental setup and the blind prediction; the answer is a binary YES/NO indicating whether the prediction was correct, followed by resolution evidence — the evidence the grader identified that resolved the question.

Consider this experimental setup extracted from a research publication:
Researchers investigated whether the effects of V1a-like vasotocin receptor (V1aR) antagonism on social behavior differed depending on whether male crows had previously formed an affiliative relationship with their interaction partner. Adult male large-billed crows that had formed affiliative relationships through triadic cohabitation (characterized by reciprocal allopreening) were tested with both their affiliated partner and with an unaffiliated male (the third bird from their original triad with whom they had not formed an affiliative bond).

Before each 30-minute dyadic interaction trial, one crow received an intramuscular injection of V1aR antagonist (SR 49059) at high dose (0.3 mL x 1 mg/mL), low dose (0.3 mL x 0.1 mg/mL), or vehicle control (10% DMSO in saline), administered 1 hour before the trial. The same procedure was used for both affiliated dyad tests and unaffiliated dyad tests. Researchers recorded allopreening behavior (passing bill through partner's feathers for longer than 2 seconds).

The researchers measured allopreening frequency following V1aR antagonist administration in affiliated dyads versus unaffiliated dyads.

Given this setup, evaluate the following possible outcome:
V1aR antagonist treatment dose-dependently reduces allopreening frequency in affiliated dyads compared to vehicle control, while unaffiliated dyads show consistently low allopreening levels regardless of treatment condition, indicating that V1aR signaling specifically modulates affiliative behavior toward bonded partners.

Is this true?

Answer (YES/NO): YES